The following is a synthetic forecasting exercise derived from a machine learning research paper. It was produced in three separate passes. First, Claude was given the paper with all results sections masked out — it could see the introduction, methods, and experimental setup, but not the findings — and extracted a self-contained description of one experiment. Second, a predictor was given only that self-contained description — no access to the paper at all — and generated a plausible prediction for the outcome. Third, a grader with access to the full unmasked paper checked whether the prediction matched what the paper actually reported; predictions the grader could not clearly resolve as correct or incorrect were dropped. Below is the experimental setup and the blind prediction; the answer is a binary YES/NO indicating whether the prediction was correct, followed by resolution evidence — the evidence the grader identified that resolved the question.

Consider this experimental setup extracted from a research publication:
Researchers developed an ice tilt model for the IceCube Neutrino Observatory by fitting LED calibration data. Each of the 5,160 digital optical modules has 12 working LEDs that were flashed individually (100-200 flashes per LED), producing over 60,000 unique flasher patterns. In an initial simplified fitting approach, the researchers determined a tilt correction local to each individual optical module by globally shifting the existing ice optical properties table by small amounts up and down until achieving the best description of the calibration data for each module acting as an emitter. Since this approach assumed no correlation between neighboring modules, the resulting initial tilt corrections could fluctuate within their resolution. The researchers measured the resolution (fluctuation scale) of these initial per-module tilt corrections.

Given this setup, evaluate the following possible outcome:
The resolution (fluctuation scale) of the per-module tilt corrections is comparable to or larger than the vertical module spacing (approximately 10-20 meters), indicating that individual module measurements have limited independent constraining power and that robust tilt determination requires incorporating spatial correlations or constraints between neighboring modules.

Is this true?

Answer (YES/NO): NO